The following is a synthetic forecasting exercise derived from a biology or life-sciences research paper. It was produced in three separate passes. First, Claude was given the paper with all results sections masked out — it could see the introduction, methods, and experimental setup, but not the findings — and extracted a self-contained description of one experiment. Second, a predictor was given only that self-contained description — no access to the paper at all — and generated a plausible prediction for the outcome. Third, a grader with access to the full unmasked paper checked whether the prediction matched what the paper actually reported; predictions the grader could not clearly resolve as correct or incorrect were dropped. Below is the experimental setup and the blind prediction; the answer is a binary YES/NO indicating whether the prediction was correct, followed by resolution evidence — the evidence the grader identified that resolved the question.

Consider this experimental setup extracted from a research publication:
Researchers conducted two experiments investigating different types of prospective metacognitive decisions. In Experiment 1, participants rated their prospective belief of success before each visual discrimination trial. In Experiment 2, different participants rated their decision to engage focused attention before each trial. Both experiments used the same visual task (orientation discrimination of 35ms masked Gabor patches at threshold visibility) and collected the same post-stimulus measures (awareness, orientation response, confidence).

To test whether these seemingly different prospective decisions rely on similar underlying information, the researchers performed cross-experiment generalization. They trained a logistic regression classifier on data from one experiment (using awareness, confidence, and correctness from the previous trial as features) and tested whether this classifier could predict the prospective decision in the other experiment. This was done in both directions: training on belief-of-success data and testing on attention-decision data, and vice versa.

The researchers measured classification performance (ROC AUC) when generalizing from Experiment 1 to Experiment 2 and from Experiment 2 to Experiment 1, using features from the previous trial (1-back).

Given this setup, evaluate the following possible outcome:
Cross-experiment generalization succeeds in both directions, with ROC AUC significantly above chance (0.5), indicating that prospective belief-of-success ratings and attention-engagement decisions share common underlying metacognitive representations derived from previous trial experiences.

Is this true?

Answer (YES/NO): YES